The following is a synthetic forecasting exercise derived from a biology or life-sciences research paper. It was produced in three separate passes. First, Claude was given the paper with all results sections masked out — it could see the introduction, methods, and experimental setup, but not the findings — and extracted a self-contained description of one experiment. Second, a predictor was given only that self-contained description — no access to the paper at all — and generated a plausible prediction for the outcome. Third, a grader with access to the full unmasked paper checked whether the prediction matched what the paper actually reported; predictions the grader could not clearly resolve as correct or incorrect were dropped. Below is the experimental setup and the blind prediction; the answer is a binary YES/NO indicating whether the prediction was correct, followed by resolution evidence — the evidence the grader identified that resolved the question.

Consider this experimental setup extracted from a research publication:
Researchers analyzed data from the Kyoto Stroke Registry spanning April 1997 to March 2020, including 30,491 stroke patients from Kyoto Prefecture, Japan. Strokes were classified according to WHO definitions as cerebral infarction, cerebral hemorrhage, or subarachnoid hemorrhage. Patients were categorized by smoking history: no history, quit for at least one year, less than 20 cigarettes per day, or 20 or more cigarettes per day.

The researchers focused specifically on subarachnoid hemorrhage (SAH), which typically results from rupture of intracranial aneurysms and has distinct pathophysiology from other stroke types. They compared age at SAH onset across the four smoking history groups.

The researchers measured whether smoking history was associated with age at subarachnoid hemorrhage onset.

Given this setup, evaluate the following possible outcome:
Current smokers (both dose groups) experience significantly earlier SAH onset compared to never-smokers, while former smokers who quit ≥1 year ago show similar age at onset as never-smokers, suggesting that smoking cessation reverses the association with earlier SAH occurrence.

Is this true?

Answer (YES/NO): NO